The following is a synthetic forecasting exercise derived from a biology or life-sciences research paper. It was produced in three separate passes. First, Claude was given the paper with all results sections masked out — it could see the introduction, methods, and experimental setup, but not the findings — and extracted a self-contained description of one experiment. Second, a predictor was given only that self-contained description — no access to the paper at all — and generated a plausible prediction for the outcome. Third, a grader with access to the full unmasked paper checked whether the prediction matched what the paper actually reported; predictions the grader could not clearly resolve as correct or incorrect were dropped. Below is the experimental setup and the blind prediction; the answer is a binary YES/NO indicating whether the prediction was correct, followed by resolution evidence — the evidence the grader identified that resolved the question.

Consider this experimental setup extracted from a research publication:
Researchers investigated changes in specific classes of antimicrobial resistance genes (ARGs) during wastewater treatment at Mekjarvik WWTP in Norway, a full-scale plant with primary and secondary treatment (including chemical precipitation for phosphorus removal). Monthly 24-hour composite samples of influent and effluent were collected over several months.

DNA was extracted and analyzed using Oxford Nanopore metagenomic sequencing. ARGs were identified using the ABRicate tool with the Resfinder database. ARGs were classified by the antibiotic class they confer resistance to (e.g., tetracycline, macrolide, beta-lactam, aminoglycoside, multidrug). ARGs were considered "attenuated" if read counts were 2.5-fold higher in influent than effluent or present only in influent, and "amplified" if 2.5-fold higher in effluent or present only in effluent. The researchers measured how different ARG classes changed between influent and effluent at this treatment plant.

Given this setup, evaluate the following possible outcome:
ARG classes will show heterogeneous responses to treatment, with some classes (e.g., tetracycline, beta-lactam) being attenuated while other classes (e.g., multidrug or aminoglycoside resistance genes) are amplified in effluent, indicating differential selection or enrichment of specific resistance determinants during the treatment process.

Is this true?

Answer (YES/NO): NO